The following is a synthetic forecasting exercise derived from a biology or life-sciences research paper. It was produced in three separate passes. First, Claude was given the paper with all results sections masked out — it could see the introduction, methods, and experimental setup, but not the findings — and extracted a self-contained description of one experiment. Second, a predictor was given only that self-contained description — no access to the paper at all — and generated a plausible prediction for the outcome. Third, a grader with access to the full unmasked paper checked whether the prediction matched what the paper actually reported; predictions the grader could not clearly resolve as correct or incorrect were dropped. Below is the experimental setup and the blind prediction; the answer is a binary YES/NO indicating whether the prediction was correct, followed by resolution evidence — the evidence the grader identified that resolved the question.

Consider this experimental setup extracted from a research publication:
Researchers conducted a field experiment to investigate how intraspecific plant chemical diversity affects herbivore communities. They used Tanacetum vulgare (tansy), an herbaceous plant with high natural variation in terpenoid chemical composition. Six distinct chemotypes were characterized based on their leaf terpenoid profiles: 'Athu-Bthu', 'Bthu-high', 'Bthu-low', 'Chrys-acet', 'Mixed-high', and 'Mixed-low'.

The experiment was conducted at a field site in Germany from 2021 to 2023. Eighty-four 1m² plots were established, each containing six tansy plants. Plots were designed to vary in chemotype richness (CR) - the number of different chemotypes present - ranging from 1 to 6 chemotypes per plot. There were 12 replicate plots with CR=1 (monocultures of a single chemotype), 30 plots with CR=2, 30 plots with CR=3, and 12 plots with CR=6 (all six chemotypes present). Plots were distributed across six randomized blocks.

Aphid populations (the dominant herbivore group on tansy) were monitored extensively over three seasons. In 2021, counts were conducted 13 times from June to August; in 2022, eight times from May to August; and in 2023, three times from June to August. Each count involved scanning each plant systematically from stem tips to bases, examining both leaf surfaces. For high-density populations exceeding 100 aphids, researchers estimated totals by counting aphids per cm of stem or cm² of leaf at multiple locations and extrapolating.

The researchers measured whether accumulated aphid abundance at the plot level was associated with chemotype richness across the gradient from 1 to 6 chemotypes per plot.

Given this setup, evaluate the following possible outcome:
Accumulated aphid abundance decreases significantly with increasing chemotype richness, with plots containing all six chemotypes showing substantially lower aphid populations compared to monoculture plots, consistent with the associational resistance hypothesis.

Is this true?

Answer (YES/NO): NO